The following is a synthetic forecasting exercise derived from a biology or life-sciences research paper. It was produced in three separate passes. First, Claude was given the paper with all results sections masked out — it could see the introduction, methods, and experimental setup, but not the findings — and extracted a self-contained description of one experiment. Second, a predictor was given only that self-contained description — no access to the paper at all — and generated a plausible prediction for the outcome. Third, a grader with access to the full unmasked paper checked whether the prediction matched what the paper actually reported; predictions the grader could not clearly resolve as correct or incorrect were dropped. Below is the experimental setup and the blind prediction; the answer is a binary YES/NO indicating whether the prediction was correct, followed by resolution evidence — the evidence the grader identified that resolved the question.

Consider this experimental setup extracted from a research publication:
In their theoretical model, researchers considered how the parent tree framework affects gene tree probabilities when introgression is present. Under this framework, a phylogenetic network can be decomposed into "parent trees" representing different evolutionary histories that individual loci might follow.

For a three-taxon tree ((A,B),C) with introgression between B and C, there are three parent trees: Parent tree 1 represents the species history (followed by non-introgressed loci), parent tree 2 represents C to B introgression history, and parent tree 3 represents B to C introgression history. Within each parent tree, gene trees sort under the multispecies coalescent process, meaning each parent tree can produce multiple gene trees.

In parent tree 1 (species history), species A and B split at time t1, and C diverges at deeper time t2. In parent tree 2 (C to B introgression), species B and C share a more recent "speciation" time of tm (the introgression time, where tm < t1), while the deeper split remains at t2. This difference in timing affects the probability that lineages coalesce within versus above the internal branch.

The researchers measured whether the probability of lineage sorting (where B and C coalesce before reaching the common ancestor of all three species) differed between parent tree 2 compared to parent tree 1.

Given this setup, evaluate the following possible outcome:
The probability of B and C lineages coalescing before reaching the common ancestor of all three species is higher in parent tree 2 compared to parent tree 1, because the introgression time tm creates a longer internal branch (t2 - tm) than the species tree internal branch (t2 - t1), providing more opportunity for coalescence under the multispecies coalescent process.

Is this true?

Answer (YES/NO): YES